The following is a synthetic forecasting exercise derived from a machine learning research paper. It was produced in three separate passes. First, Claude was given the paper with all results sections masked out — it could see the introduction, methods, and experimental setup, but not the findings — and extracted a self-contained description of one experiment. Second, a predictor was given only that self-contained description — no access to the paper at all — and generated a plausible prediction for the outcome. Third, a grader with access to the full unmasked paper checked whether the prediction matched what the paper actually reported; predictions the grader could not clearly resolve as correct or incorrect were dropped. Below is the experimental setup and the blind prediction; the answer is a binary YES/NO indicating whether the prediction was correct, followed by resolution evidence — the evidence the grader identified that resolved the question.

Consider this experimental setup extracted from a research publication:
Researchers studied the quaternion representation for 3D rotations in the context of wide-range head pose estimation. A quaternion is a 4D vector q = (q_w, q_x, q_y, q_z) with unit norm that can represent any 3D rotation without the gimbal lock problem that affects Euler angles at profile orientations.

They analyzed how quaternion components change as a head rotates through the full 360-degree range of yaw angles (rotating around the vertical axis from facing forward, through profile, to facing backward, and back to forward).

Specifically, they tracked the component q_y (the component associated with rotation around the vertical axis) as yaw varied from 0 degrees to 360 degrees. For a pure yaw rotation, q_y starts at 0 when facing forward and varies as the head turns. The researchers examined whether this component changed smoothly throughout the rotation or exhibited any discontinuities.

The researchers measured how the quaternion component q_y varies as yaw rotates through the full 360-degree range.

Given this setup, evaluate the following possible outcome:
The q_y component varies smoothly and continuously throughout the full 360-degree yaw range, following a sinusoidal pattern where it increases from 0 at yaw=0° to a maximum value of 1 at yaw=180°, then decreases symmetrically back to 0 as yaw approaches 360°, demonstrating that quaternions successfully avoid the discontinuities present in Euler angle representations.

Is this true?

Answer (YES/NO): NO